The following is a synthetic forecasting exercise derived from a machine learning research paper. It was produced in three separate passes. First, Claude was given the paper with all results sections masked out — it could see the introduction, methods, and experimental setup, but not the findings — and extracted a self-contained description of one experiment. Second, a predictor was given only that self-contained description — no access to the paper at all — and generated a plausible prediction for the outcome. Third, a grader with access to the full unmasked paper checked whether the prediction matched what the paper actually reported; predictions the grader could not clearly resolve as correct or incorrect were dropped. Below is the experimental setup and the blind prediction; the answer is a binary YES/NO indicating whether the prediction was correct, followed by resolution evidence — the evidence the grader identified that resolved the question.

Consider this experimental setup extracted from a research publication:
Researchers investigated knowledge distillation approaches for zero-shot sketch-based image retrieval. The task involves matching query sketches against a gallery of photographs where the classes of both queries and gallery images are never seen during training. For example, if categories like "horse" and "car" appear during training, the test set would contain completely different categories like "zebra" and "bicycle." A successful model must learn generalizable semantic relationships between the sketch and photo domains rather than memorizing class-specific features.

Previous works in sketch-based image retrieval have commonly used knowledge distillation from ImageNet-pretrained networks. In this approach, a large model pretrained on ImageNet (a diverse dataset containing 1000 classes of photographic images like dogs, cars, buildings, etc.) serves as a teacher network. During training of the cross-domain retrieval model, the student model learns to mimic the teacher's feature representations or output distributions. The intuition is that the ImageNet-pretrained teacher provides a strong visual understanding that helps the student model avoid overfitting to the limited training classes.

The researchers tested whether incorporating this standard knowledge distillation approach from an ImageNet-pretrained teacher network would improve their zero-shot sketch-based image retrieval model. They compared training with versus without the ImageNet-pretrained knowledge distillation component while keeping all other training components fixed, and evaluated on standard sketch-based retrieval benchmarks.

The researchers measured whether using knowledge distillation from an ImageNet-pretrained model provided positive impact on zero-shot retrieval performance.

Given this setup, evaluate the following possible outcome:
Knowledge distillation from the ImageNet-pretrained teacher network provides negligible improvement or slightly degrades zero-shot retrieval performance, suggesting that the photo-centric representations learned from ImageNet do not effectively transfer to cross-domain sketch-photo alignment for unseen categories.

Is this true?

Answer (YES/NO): YES